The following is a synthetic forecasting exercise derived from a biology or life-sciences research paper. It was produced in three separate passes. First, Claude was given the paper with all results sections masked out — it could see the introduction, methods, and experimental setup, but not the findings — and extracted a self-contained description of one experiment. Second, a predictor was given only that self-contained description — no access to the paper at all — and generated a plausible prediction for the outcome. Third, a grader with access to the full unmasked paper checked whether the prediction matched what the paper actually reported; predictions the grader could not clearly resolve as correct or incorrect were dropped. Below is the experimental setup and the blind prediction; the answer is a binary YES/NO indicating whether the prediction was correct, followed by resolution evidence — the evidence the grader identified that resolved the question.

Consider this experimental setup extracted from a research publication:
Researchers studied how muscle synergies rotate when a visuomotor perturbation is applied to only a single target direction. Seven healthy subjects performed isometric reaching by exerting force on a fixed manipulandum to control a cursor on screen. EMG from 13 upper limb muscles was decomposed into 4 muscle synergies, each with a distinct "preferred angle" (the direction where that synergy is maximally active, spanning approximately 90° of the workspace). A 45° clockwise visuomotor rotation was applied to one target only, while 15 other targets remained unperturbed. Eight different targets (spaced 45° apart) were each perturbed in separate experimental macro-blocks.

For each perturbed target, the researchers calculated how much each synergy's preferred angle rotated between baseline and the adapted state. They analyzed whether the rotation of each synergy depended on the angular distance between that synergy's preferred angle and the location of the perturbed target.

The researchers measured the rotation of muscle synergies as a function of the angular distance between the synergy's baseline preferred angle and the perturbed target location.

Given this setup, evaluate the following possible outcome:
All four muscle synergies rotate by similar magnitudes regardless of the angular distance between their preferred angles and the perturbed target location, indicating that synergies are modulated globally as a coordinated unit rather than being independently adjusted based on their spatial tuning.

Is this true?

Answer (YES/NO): NO